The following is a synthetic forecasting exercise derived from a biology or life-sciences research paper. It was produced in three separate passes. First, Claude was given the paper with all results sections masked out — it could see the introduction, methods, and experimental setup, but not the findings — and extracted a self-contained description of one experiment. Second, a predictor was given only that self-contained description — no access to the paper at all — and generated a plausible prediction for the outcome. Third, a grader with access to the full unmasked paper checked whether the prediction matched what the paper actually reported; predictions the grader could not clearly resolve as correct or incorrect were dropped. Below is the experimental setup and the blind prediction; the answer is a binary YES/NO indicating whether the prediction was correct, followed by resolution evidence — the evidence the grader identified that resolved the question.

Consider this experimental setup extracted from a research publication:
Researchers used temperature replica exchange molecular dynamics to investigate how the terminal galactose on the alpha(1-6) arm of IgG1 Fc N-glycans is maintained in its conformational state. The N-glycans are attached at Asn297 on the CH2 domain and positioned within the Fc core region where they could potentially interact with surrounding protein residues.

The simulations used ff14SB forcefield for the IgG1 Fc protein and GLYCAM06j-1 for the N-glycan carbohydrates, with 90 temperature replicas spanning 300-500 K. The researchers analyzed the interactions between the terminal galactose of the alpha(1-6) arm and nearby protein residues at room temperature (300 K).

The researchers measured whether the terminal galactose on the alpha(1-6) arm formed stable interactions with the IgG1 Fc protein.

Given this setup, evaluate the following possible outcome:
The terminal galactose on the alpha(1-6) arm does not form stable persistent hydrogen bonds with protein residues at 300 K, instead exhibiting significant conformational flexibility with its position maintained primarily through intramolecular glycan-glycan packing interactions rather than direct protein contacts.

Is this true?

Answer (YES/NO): NO